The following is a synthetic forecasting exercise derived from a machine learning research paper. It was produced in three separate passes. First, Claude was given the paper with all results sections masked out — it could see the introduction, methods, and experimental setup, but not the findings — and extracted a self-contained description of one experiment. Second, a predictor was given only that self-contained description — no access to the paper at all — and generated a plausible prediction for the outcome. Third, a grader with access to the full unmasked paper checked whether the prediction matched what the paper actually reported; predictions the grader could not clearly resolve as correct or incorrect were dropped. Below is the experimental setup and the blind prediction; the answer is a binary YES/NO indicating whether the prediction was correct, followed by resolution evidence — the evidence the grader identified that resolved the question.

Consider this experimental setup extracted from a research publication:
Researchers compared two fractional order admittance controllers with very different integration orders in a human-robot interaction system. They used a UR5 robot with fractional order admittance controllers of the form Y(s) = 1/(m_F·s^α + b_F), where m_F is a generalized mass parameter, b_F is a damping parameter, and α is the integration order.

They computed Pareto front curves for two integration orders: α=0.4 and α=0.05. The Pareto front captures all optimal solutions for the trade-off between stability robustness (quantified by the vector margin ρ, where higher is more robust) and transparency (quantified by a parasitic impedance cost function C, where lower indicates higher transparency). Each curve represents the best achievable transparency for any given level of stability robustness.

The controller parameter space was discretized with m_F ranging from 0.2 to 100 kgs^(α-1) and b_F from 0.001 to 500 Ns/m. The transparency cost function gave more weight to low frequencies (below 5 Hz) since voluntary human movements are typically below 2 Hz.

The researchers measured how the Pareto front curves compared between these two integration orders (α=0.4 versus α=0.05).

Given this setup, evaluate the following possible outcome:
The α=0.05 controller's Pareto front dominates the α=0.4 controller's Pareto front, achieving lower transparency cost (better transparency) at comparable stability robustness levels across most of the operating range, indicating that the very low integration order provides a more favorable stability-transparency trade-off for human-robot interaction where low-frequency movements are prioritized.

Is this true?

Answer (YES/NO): NO